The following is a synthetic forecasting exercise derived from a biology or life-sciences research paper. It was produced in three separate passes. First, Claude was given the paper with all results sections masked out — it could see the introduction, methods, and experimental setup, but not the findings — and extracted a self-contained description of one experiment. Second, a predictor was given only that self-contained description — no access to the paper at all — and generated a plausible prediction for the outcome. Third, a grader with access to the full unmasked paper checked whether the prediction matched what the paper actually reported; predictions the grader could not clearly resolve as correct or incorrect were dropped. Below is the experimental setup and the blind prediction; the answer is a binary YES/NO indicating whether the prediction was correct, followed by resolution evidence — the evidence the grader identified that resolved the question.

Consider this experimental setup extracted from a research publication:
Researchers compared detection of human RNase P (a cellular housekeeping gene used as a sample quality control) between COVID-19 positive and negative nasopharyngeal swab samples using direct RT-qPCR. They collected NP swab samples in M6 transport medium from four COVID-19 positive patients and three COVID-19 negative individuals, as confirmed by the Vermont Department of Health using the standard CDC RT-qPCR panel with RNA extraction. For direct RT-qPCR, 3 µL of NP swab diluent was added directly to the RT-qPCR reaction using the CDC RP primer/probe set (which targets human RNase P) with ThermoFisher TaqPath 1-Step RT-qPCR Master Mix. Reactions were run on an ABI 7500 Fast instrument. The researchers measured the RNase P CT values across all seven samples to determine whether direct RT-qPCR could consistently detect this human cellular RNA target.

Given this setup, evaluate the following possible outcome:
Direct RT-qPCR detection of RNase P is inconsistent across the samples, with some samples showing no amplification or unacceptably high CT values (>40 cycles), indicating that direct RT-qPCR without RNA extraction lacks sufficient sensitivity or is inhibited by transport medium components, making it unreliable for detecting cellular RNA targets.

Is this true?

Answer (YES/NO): NO